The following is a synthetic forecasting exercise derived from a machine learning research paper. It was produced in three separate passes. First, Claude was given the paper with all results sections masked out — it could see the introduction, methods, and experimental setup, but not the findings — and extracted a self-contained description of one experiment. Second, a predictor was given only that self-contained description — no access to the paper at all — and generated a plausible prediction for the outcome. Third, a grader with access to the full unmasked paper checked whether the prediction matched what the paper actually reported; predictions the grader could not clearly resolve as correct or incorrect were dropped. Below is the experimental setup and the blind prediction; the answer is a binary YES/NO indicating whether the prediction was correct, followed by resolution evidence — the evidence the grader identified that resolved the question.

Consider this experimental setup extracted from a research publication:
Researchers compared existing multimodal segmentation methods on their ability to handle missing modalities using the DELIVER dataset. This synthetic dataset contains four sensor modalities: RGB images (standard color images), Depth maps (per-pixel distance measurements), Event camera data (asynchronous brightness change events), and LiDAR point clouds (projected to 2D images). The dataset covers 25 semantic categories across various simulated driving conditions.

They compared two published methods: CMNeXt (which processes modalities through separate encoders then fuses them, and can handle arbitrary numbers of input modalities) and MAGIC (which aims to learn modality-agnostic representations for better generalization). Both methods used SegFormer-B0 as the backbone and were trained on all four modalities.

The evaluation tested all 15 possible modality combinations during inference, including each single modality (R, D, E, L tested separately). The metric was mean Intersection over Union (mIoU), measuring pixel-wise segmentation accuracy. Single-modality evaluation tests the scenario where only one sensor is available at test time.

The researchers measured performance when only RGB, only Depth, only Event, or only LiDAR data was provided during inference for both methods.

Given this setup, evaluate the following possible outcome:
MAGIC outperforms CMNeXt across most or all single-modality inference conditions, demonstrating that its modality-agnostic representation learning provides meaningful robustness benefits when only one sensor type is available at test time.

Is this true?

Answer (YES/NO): YES